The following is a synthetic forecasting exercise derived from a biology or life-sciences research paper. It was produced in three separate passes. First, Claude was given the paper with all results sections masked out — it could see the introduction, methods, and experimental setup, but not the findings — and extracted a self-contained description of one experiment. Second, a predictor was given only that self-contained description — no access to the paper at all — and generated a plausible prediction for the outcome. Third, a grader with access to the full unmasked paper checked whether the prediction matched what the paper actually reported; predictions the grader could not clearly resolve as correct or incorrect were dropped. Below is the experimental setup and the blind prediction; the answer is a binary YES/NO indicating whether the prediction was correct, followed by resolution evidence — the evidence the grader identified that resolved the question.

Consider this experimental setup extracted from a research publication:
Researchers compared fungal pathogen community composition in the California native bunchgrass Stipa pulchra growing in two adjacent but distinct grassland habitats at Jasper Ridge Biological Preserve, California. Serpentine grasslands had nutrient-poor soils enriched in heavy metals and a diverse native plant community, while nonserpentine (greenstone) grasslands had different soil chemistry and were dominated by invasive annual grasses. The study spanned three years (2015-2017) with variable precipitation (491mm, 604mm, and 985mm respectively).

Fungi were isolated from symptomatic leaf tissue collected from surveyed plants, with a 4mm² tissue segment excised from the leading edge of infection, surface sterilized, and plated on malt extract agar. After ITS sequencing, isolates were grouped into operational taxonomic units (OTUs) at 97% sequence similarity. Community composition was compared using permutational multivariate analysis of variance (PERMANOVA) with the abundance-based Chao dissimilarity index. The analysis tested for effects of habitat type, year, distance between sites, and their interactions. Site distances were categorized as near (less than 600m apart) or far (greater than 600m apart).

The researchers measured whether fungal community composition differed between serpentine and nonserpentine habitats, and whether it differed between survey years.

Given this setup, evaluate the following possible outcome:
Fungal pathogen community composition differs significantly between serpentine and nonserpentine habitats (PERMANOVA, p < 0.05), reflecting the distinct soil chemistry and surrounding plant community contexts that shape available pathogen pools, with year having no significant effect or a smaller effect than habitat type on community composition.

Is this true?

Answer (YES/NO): NO